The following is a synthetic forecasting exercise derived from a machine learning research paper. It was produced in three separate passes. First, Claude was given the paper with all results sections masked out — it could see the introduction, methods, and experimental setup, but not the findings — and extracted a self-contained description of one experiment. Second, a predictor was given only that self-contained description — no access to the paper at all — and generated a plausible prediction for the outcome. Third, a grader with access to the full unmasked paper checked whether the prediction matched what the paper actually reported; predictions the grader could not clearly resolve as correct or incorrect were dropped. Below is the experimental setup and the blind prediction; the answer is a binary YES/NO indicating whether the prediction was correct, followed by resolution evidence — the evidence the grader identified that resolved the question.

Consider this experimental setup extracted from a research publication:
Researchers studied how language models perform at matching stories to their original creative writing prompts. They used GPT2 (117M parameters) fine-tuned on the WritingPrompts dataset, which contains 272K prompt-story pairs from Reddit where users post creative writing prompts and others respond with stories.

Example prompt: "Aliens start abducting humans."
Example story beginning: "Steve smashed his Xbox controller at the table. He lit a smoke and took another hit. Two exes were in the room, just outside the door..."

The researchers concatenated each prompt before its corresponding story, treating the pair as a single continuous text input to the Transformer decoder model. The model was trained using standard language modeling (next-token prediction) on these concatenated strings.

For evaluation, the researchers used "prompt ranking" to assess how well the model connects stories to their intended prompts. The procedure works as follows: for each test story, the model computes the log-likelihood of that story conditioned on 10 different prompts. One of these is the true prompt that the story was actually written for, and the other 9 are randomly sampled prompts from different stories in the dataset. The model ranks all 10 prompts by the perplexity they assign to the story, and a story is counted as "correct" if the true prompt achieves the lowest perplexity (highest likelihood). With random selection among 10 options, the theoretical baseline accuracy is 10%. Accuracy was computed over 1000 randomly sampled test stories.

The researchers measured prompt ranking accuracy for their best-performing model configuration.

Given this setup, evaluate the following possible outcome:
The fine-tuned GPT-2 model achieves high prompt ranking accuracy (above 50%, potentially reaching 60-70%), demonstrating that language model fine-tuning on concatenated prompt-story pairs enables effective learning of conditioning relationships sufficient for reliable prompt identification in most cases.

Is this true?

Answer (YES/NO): NO